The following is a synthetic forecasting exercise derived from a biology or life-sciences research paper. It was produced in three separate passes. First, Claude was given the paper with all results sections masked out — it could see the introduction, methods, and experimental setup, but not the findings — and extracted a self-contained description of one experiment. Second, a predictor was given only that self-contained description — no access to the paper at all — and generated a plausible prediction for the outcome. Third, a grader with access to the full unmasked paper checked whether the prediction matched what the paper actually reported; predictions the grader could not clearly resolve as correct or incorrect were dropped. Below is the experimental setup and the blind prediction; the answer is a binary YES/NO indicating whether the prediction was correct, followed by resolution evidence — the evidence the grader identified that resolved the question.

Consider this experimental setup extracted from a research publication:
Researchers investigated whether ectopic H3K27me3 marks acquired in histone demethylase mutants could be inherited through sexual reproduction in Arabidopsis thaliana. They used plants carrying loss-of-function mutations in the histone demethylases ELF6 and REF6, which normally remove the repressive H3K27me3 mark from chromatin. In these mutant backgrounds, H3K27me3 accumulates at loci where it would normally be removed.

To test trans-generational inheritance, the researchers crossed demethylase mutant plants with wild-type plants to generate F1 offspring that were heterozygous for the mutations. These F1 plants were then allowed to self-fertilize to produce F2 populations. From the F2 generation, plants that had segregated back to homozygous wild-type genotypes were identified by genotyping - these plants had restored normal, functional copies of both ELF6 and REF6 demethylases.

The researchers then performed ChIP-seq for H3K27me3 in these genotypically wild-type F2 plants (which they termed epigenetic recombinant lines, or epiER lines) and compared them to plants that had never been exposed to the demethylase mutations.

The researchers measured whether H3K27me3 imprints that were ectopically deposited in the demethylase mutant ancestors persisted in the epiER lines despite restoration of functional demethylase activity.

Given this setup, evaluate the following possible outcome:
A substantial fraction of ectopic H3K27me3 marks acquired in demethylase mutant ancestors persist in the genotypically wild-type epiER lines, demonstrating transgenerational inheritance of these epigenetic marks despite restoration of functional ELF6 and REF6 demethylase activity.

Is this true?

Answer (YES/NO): YES